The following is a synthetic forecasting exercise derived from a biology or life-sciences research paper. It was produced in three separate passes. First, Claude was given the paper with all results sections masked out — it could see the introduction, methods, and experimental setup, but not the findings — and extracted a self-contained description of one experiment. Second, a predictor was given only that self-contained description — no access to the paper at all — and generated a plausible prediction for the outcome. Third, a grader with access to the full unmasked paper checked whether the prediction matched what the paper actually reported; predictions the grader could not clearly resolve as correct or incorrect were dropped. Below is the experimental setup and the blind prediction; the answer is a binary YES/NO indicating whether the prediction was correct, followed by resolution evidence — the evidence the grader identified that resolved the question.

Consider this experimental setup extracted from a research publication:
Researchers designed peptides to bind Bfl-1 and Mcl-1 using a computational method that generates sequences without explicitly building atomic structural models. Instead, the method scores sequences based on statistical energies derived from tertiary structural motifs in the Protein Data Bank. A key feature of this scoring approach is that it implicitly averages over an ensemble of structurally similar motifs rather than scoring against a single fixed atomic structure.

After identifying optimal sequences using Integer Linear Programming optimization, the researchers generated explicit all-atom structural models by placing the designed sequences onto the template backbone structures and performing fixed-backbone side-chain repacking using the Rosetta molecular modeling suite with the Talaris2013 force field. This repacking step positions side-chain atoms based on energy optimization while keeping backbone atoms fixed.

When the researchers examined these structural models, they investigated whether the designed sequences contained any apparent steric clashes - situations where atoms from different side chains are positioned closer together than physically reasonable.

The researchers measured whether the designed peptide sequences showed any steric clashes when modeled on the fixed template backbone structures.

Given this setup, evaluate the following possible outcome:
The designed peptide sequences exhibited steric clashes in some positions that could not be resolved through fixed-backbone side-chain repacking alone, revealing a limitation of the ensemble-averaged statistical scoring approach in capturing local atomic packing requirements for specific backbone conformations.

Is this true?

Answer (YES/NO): YES